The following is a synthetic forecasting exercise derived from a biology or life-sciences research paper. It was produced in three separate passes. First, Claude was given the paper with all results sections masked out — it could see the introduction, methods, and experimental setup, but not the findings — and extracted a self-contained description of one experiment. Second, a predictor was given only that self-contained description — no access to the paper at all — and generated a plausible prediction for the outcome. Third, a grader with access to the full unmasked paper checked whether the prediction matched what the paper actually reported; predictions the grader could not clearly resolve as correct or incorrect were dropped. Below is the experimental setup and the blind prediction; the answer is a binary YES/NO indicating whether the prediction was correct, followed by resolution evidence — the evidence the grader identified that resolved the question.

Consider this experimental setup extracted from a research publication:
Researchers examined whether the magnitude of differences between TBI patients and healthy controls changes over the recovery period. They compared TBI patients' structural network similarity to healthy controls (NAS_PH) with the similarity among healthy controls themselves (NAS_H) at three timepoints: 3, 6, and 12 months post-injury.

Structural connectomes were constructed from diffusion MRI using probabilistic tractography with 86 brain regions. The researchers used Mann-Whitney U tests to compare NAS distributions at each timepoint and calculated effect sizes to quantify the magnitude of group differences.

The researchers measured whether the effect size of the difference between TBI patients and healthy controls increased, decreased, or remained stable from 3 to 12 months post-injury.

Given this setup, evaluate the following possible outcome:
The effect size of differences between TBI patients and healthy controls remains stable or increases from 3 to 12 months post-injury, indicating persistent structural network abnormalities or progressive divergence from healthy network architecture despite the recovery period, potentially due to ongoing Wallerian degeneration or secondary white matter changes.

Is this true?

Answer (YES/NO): YES